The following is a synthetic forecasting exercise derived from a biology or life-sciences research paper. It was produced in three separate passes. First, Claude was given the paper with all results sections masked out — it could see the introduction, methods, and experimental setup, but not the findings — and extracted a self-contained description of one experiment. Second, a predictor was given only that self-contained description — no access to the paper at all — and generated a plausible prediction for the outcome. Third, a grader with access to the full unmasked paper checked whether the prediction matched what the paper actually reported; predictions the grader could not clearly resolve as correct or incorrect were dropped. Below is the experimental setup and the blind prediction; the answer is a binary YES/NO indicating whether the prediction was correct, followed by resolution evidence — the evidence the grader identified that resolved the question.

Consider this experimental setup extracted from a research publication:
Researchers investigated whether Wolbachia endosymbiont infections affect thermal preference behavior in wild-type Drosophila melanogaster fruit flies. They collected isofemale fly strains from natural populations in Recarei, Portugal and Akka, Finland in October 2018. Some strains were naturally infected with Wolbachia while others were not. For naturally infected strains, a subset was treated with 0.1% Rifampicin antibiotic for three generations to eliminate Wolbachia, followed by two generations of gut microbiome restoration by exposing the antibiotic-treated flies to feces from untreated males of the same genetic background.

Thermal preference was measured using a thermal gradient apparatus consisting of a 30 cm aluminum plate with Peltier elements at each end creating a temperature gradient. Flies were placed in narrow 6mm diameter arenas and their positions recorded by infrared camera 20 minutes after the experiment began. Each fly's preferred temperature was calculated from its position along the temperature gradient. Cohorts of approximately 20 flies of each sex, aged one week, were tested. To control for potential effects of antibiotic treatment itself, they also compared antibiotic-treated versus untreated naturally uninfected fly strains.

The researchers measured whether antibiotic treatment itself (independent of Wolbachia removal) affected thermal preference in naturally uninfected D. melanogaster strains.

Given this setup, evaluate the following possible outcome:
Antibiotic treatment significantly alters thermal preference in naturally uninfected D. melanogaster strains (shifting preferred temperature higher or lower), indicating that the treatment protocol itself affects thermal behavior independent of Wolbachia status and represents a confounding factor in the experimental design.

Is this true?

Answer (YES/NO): NO